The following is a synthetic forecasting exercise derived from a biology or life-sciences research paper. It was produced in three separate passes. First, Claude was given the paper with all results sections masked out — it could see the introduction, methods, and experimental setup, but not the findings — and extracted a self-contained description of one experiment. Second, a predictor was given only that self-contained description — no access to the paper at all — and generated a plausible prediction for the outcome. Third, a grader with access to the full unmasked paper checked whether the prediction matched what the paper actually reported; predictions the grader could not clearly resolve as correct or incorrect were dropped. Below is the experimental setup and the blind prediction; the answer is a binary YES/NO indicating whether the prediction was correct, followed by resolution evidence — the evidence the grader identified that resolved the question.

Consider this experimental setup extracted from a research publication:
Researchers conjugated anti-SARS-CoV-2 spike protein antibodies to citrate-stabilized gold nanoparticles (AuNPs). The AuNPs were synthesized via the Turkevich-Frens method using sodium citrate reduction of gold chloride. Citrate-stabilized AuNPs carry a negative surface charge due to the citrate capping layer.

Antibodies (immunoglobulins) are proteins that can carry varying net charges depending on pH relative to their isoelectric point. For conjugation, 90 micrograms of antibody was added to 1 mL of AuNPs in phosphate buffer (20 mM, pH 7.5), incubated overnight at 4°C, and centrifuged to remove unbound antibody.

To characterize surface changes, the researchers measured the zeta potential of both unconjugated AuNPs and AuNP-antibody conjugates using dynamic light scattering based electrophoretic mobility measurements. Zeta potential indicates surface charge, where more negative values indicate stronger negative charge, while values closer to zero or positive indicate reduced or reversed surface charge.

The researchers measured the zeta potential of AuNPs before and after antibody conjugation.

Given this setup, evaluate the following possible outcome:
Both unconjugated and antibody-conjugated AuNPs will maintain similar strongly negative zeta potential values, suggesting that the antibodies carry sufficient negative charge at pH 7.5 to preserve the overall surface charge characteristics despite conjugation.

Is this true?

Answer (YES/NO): NO